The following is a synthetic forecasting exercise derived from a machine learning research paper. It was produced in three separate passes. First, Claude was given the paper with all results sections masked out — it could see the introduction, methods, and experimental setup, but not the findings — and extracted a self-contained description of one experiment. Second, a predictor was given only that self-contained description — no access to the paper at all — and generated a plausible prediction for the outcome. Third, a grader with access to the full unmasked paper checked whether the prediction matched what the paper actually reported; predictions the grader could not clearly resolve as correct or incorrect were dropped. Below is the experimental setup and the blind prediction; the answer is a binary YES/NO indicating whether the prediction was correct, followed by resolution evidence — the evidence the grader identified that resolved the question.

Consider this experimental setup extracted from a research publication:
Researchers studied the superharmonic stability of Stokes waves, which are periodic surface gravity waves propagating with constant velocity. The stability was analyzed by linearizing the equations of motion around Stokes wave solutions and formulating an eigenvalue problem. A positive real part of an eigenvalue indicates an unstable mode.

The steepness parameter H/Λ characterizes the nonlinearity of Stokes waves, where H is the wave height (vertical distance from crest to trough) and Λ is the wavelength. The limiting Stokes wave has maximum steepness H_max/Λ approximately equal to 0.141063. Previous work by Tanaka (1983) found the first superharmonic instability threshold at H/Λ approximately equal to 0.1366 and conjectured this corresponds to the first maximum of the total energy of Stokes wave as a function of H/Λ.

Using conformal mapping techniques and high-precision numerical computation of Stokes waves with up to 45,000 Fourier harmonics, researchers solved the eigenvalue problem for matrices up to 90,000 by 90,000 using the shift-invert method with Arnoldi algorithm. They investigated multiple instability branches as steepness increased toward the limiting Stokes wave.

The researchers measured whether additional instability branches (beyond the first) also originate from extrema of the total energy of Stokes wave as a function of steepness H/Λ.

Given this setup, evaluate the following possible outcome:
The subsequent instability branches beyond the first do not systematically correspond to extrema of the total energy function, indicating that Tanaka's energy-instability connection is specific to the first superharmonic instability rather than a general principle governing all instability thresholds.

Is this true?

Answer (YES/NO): NO